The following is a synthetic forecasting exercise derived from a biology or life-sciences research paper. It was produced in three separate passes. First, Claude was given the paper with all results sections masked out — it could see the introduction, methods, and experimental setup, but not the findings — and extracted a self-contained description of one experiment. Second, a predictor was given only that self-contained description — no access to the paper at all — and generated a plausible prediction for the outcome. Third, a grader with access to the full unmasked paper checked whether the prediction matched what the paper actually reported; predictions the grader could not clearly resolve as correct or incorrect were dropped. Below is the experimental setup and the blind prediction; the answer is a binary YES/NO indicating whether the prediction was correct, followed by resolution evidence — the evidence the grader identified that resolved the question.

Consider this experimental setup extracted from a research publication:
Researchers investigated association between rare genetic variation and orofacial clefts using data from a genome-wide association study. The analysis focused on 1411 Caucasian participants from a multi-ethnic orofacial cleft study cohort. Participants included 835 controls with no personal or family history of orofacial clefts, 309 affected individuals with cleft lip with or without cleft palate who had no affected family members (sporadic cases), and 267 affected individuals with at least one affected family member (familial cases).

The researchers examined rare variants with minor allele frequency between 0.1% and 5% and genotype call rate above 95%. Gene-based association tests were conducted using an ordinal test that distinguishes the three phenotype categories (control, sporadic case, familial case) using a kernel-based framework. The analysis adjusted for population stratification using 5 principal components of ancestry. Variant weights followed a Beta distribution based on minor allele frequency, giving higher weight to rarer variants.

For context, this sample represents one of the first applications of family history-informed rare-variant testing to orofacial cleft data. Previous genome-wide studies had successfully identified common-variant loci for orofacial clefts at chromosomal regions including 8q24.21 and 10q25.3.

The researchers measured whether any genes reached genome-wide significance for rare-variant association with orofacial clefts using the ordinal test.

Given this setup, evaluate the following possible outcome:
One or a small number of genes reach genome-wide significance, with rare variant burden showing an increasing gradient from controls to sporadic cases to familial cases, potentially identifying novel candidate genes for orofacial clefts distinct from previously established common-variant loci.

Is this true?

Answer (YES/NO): NO